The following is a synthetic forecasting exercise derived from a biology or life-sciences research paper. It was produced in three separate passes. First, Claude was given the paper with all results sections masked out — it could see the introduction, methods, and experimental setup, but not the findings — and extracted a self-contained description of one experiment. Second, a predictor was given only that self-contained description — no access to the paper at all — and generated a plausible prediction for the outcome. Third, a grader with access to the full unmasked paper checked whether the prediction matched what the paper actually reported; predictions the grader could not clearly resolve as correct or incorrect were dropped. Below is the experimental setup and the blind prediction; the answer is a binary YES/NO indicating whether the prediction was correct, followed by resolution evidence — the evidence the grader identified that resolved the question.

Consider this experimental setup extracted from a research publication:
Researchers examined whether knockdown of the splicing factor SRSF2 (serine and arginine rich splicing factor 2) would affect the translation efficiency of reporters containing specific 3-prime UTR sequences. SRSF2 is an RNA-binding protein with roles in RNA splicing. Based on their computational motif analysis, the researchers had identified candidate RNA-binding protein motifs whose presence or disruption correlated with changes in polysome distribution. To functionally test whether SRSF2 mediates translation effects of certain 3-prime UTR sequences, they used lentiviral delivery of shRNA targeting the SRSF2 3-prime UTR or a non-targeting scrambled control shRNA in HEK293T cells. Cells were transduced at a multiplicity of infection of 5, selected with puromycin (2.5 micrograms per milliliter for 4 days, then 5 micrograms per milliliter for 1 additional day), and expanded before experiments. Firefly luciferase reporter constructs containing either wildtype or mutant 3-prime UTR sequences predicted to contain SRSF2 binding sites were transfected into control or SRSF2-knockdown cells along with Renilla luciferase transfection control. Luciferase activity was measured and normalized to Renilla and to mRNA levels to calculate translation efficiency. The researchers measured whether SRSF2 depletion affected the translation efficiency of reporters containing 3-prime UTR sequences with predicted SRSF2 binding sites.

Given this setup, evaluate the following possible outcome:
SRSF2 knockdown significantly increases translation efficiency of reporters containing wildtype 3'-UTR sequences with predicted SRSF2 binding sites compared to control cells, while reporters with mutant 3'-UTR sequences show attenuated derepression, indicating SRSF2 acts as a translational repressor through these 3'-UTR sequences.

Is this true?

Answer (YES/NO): NO